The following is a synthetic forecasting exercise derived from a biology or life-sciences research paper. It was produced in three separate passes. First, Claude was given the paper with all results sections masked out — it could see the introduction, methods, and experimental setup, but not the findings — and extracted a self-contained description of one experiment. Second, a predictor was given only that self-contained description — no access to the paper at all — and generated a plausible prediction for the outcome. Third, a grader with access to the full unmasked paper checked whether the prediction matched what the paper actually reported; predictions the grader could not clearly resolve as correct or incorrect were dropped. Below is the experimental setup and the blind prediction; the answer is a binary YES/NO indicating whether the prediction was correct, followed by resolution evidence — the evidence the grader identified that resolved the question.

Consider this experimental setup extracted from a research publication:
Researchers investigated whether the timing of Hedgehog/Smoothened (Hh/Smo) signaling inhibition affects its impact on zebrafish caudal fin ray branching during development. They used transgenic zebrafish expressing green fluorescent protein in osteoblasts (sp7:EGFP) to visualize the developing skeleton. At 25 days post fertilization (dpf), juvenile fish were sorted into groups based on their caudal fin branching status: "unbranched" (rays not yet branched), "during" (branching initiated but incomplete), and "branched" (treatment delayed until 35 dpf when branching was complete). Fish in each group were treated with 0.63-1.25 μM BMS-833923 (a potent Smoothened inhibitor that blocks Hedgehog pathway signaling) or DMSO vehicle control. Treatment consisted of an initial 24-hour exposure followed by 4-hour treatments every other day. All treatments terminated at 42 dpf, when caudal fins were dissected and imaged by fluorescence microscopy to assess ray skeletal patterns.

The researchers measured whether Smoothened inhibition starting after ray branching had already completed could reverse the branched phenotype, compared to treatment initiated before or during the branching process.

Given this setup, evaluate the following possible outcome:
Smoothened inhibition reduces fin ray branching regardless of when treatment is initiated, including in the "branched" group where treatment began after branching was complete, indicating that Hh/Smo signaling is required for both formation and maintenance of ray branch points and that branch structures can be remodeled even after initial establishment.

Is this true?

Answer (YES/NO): NO